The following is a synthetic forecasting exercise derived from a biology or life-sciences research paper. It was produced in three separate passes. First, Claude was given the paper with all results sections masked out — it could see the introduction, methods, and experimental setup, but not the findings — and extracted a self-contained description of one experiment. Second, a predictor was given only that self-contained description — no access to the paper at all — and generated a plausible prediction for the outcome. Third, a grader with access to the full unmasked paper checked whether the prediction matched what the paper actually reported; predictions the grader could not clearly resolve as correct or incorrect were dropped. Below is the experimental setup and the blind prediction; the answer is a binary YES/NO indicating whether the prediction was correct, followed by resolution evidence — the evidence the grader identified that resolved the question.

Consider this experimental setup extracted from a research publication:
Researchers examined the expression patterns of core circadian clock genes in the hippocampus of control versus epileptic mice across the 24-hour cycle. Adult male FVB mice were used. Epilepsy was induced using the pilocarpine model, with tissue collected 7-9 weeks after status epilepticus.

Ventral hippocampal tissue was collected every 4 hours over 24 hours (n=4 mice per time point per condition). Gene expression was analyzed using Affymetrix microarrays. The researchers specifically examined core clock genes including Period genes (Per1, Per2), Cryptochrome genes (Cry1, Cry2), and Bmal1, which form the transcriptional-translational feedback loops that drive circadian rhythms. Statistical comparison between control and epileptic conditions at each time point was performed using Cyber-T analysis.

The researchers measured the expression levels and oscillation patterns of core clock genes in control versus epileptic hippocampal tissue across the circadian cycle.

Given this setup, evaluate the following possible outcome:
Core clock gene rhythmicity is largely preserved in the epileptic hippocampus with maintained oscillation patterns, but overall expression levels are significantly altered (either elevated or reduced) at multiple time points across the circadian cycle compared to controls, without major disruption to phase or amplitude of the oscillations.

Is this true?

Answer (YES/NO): NO